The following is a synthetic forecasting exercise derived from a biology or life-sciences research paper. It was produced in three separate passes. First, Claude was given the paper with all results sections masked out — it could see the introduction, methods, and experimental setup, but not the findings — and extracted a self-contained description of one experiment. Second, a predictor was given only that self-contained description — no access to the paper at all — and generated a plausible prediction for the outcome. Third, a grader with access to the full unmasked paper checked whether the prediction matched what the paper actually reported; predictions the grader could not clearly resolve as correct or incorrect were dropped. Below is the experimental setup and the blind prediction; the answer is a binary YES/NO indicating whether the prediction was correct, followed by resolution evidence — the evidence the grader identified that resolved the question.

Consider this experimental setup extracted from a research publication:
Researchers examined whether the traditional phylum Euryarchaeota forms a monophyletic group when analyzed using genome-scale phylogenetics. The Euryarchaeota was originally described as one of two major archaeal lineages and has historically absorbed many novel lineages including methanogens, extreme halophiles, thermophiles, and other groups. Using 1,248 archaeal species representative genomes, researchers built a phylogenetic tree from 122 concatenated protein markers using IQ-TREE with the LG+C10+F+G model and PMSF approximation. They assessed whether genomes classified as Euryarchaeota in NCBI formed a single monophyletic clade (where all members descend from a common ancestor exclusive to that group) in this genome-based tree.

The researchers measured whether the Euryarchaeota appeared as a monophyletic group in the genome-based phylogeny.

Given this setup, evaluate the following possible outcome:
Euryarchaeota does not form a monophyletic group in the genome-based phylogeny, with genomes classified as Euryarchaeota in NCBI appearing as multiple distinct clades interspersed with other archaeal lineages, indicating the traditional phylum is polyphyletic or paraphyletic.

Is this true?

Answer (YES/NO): YES